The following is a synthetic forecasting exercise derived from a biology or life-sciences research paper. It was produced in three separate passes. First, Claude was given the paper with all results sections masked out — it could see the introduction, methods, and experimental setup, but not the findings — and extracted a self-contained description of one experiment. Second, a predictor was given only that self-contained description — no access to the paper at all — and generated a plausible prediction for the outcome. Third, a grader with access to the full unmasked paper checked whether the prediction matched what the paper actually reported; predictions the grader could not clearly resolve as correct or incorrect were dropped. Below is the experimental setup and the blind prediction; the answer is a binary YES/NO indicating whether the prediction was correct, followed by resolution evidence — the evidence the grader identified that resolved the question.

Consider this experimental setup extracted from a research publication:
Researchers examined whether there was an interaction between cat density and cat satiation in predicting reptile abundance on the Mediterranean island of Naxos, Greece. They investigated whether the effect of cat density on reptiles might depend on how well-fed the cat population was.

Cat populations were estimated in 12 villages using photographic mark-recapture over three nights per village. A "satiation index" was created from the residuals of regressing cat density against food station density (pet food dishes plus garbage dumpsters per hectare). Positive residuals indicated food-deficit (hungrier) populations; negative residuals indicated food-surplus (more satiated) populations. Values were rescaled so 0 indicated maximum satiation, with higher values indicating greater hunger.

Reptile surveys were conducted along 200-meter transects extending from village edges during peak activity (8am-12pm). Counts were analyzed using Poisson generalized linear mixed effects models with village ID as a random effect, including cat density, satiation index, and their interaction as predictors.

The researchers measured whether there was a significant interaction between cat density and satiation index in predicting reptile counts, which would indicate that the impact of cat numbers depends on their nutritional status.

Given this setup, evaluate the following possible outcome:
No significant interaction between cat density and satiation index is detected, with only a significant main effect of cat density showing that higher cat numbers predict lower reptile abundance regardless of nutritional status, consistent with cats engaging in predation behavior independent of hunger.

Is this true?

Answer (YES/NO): NO